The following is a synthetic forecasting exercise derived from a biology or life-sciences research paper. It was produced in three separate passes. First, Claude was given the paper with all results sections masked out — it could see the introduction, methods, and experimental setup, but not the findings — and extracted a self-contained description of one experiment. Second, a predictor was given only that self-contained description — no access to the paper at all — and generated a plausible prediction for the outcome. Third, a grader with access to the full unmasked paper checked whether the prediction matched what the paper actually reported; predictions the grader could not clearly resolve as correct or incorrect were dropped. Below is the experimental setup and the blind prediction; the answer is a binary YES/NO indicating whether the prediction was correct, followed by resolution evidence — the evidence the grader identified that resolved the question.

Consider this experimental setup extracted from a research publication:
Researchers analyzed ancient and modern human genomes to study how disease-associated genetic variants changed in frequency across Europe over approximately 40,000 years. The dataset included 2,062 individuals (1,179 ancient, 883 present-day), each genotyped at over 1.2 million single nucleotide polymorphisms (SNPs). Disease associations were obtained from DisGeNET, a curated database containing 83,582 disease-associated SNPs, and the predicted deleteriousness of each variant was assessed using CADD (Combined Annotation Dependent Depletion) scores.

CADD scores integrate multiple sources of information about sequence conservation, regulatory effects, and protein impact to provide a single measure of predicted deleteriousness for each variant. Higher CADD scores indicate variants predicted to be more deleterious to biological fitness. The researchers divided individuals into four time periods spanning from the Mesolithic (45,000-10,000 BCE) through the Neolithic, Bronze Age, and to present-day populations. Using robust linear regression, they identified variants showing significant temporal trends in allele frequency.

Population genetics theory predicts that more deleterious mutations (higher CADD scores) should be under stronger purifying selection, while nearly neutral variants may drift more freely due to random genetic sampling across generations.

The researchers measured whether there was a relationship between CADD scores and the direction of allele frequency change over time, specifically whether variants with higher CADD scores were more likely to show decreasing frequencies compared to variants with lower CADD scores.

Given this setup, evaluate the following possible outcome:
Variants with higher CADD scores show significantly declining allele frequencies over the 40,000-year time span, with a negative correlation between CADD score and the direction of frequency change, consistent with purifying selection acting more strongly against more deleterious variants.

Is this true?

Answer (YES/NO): NO